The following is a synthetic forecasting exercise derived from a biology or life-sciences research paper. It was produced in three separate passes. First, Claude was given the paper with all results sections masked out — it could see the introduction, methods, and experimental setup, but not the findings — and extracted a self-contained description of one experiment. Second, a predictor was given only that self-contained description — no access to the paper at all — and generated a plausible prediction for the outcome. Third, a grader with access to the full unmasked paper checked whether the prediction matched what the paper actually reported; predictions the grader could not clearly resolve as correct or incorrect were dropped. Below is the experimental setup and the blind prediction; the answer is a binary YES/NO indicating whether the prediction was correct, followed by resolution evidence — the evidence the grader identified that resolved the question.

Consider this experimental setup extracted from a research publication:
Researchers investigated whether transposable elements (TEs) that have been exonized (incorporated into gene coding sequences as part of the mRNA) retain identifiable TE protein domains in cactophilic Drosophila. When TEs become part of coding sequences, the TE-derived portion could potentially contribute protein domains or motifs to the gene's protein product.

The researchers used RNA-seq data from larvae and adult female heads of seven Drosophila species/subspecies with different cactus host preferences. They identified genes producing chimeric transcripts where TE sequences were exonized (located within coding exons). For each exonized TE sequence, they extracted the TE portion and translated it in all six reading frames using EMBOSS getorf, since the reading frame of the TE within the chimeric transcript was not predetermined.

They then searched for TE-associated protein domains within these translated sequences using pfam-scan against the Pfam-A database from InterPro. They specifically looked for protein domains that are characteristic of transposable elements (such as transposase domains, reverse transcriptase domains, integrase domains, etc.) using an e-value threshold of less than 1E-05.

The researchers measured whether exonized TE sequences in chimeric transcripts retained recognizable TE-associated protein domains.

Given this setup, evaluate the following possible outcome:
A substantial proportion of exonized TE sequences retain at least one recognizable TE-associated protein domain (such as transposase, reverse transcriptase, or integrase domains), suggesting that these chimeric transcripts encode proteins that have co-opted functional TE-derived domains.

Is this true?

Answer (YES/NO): NO